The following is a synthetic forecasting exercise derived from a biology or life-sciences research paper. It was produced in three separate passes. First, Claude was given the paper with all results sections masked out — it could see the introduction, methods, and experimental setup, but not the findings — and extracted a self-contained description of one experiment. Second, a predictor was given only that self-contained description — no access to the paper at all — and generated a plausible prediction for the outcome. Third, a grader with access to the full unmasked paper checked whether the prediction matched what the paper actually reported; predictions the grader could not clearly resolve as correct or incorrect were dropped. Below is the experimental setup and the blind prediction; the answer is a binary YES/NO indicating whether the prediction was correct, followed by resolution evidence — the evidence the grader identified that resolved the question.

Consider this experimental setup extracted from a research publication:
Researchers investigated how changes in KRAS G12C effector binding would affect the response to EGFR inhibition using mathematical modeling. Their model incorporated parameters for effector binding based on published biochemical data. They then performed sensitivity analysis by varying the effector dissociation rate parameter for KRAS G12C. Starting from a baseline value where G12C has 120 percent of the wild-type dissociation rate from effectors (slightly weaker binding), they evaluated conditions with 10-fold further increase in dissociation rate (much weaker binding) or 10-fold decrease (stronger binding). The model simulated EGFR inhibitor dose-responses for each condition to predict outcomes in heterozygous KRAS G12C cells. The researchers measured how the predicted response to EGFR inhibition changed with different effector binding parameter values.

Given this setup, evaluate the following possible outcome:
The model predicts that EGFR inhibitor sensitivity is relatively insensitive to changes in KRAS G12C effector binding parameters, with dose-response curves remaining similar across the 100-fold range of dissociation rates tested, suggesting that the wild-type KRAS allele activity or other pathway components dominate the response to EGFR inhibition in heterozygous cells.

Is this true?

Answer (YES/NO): YES